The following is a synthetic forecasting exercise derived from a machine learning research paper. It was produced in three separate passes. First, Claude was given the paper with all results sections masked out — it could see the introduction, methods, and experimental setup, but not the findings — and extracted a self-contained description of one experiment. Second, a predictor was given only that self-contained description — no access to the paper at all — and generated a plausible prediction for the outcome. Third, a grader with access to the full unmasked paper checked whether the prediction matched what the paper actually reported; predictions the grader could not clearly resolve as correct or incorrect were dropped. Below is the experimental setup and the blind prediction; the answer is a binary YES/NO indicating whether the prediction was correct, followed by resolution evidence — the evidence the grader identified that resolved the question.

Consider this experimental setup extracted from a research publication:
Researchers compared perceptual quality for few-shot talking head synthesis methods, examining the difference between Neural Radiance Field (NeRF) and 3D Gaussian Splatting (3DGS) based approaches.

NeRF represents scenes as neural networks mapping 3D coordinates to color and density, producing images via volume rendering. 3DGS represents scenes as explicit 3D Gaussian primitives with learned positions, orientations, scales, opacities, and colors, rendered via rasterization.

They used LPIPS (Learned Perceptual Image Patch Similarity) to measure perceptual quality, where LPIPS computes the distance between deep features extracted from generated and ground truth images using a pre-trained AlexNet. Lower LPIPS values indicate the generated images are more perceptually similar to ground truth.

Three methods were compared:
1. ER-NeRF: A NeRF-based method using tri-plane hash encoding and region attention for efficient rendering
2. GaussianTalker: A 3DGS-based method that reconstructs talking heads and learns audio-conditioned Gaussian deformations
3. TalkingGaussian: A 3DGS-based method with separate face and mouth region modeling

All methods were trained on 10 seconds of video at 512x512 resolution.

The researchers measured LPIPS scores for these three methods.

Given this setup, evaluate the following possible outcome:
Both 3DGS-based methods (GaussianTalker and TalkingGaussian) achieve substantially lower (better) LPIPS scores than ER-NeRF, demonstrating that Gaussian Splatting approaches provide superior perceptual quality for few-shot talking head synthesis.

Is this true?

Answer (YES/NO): NO